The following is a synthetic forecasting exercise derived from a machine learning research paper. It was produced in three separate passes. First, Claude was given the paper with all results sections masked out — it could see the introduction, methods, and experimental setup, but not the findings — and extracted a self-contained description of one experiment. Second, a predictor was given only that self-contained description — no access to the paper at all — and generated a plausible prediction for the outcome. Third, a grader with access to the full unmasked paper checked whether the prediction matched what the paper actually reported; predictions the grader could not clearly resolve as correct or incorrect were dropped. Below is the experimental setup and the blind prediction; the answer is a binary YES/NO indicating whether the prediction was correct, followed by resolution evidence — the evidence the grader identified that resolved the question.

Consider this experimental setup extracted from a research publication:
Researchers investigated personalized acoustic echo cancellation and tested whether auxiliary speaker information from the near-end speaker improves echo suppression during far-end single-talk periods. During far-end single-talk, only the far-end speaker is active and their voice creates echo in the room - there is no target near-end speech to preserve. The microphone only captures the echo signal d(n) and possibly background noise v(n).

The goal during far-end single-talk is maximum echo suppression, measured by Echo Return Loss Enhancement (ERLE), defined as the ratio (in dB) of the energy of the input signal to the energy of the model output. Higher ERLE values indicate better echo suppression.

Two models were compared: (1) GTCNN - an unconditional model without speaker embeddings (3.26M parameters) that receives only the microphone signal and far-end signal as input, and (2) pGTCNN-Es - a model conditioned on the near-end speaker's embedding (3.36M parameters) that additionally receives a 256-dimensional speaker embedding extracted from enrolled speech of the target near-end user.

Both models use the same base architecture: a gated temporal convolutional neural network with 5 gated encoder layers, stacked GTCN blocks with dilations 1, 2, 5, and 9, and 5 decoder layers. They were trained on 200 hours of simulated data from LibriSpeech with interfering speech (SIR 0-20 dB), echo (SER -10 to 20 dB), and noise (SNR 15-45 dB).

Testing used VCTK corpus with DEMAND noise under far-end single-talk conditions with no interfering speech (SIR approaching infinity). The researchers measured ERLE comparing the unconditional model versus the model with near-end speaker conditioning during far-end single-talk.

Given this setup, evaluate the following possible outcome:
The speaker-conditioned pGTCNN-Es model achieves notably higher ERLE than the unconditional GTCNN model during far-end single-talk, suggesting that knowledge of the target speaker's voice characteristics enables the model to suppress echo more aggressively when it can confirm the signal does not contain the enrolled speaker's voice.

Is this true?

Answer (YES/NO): YES